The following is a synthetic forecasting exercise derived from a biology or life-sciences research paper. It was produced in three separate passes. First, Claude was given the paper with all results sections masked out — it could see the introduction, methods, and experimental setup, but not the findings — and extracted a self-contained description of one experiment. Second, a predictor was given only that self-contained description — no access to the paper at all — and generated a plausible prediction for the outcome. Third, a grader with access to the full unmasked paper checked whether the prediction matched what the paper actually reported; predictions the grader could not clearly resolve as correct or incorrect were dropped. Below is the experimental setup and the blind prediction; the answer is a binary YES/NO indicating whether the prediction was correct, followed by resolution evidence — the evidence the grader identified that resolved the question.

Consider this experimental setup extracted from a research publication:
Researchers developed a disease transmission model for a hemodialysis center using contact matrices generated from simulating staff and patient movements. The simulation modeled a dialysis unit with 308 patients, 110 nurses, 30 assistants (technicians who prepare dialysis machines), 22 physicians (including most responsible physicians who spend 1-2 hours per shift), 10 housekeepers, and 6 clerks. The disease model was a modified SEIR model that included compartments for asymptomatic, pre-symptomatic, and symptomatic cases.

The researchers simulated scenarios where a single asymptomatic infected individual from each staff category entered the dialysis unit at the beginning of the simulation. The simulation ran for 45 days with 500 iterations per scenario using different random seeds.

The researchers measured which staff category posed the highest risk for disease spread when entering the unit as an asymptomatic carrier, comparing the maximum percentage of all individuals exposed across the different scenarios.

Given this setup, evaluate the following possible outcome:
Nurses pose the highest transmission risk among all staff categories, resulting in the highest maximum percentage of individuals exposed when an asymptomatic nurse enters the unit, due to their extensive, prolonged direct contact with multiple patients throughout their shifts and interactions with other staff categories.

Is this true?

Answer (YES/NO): NO